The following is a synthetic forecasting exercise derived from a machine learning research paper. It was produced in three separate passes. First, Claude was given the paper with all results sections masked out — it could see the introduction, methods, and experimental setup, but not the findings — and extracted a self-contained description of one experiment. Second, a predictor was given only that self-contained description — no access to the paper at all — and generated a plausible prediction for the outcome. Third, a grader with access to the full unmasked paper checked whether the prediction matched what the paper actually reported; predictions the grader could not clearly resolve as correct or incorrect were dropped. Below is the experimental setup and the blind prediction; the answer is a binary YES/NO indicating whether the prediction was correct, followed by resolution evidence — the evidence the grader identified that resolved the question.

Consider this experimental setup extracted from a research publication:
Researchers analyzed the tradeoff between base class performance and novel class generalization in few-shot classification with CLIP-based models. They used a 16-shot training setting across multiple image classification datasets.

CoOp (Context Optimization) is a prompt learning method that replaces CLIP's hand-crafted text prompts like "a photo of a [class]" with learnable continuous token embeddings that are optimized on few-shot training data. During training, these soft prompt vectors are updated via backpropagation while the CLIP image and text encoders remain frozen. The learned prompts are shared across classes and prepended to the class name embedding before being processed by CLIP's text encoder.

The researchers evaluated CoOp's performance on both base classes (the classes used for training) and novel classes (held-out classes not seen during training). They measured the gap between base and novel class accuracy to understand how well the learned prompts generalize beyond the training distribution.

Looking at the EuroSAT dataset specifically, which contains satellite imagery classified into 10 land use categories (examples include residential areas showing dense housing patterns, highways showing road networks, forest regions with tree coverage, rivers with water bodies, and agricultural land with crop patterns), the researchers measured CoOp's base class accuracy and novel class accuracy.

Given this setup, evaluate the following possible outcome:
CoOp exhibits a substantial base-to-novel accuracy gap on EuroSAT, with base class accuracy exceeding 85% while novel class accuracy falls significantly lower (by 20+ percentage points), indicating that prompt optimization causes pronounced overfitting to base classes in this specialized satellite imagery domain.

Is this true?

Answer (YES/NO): YES